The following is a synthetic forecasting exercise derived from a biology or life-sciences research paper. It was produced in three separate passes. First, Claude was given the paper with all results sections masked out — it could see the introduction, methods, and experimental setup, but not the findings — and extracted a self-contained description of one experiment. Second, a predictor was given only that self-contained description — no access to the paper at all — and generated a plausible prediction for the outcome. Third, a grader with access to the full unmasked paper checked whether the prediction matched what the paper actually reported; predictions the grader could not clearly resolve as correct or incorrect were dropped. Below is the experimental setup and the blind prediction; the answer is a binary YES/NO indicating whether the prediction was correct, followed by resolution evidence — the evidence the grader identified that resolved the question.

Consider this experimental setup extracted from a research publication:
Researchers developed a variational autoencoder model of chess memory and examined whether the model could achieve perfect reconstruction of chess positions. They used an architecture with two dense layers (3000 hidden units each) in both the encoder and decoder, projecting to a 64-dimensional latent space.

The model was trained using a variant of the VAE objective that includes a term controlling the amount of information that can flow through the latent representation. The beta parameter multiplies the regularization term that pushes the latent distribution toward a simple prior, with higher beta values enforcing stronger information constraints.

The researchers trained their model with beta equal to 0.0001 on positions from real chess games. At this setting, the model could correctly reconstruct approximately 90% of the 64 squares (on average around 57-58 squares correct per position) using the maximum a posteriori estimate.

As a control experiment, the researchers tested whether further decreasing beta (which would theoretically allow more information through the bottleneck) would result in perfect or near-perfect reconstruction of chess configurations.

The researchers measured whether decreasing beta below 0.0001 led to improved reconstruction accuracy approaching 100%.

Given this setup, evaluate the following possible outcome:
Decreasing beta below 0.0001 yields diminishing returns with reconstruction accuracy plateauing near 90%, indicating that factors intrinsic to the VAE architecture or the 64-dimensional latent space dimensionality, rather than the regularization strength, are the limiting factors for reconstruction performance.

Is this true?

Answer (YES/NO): YES